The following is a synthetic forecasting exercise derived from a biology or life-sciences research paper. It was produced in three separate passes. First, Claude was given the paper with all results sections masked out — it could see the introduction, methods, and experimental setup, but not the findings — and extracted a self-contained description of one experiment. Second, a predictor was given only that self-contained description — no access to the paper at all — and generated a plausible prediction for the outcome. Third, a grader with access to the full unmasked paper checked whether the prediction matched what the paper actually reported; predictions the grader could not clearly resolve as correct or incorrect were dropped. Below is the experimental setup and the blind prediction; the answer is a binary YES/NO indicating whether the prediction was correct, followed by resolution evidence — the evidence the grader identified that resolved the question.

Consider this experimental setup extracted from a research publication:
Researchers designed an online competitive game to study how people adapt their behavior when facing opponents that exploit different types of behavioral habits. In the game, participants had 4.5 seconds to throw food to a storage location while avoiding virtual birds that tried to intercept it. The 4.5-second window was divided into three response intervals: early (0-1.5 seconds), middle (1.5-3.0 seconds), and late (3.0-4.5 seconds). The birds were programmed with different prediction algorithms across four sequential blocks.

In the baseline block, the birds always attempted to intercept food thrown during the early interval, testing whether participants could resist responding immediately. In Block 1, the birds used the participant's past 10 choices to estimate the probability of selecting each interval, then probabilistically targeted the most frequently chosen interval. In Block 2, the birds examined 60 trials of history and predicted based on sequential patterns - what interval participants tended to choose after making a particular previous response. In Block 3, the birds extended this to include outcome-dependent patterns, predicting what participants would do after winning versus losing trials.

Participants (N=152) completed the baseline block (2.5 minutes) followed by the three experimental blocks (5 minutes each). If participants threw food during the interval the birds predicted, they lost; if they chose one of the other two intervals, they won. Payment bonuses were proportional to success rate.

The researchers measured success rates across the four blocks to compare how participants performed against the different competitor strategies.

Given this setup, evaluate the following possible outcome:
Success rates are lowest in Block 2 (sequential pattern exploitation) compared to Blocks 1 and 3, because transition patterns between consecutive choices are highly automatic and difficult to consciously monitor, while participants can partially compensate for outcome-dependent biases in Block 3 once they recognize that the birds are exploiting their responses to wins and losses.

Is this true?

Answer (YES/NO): NO